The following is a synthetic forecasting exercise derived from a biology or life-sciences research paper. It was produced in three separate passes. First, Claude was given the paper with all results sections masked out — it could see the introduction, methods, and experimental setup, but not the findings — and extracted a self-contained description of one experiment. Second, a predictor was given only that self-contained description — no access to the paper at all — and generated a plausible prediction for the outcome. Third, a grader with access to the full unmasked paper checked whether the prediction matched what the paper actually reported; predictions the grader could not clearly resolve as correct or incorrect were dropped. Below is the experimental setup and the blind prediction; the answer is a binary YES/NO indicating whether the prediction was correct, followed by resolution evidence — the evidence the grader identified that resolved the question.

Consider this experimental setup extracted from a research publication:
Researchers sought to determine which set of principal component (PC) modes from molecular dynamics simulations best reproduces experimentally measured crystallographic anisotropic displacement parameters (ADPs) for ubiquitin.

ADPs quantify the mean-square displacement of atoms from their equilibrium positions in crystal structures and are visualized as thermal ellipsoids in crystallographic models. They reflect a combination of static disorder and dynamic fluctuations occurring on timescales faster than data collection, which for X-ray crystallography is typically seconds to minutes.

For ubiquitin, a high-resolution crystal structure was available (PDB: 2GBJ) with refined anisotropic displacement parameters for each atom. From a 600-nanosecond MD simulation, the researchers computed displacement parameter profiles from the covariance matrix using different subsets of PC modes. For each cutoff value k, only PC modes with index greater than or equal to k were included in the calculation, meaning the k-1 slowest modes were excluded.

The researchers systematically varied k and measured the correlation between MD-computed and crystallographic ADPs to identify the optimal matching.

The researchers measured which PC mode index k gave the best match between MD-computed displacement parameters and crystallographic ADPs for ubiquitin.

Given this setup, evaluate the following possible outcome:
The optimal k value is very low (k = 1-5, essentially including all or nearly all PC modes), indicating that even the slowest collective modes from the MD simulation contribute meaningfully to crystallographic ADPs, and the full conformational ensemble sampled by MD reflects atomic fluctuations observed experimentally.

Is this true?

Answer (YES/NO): NO